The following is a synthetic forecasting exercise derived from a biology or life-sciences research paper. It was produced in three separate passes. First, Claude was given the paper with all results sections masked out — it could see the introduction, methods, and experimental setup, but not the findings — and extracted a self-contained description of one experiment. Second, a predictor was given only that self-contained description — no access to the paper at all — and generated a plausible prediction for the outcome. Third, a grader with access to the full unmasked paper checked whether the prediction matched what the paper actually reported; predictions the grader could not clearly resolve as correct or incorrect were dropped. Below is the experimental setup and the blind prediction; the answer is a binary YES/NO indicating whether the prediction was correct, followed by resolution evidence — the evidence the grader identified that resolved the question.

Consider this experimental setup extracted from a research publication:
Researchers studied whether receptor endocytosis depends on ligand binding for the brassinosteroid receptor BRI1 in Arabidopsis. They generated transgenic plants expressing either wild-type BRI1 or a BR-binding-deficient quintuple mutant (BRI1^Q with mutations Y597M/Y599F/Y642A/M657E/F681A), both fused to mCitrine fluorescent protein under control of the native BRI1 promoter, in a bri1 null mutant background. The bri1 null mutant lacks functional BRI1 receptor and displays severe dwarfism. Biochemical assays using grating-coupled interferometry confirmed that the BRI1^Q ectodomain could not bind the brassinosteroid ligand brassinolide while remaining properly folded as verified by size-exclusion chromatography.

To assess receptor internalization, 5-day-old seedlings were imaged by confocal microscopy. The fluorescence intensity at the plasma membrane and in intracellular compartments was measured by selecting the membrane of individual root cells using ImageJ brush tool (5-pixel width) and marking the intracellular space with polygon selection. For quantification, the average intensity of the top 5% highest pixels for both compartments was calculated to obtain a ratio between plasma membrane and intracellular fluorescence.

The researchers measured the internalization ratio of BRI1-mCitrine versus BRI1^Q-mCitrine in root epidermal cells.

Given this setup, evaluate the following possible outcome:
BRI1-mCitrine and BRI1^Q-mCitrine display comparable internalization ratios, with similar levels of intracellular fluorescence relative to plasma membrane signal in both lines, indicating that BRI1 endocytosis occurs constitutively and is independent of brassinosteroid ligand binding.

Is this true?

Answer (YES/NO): YES